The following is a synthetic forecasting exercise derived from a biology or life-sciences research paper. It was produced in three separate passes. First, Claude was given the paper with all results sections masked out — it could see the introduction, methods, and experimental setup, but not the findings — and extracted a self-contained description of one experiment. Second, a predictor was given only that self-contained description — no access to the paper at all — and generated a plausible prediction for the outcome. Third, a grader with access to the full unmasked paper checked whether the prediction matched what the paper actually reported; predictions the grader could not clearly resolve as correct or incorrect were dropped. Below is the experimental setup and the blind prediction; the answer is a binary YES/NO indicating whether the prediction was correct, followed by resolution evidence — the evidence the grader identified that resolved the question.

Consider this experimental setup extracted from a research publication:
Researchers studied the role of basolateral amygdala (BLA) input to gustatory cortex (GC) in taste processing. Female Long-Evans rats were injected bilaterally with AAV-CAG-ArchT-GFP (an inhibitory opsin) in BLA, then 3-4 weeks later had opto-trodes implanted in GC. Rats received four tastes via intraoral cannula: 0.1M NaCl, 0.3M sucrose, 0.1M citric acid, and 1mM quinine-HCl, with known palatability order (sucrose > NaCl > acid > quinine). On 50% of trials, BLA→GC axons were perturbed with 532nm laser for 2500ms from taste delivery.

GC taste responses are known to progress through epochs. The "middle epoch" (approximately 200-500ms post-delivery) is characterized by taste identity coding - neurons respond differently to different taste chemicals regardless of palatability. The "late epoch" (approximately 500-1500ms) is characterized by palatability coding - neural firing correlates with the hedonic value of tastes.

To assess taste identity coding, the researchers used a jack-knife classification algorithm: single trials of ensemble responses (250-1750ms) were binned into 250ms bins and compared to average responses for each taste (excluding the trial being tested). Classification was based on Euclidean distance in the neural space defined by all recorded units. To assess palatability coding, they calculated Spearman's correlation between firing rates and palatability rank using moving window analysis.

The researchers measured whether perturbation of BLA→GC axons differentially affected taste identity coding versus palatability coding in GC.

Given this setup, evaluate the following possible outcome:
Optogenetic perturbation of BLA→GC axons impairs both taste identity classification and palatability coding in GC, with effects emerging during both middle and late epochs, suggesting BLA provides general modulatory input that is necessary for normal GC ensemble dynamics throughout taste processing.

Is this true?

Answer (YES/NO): NO